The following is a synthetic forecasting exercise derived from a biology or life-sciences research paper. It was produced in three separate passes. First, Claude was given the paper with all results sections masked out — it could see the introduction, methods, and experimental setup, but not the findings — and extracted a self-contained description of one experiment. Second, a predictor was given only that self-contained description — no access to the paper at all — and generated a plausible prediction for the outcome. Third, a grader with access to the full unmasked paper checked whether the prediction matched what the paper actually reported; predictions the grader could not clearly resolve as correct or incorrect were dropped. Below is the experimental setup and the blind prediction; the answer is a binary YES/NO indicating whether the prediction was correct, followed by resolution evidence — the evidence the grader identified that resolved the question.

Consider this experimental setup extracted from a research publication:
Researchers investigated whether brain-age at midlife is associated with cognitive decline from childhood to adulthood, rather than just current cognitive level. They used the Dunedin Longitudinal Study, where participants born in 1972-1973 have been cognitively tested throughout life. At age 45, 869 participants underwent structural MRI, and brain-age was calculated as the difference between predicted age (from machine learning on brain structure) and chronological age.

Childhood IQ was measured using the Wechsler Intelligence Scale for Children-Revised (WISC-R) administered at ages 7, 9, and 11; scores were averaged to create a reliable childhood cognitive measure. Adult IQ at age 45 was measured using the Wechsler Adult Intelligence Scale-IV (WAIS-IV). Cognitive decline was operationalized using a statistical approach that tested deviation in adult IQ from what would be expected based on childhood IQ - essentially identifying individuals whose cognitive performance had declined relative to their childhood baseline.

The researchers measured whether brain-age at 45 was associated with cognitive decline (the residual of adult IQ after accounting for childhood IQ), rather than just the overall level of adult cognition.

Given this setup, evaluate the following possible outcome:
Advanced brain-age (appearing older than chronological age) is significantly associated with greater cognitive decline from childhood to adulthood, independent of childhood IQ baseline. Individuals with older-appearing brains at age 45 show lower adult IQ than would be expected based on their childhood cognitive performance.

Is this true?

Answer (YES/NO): YES